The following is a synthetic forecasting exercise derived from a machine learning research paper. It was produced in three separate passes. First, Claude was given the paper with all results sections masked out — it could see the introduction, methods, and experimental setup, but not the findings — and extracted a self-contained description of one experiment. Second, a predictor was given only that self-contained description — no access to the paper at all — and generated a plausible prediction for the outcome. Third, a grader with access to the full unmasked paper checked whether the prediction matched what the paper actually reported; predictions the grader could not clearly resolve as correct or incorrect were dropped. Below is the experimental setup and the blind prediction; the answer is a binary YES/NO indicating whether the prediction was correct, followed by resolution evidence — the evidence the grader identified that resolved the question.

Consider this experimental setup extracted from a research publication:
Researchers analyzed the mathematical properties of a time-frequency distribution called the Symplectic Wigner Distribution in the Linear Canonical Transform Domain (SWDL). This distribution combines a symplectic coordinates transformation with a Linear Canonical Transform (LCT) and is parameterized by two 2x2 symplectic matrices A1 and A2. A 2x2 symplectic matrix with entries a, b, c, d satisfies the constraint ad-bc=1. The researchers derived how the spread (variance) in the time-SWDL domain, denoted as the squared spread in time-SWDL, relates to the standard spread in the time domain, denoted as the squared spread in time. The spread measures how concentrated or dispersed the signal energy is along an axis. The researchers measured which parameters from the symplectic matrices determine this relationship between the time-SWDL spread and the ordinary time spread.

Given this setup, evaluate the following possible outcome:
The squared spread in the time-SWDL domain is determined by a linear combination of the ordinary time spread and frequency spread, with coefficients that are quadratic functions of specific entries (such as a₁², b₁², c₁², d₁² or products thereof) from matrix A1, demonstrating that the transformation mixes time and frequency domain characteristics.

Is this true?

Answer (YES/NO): NO